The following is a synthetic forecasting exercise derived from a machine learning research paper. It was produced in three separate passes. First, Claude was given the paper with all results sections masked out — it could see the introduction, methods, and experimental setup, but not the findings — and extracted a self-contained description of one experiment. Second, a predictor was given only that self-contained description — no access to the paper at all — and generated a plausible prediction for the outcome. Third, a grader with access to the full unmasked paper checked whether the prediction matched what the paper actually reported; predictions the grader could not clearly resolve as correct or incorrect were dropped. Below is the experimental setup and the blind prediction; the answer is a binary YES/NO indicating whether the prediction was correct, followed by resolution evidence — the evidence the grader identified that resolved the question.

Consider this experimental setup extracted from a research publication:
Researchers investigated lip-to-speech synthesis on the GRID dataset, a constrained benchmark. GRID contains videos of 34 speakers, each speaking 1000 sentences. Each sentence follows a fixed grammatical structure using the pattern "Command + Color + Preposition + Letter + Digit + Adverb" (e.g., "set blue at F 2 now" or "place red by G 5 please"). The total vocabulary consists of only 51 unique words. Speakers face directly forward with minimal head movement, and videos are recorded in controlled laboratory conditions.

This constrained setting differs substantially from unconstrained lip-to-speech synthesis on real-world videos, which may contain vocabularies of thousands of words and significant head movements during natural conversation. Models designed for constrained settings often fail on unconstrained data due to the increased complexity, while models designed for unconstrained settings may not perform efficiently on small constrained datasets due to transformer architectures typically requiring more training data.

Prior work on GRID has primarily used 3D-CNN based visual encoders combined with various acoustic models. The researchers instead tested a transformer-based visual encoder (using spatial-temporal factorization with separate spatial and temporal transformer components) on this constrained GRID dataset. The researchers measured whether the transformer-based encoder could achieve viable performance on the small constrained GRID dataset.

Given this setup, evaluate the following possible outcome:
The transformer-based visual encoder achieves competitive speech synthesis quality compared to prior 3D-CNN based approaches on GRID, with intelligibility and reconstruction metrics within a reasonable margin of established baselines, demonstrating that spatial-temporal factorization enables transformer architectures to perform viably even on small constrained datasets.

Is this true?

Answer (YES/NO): YES